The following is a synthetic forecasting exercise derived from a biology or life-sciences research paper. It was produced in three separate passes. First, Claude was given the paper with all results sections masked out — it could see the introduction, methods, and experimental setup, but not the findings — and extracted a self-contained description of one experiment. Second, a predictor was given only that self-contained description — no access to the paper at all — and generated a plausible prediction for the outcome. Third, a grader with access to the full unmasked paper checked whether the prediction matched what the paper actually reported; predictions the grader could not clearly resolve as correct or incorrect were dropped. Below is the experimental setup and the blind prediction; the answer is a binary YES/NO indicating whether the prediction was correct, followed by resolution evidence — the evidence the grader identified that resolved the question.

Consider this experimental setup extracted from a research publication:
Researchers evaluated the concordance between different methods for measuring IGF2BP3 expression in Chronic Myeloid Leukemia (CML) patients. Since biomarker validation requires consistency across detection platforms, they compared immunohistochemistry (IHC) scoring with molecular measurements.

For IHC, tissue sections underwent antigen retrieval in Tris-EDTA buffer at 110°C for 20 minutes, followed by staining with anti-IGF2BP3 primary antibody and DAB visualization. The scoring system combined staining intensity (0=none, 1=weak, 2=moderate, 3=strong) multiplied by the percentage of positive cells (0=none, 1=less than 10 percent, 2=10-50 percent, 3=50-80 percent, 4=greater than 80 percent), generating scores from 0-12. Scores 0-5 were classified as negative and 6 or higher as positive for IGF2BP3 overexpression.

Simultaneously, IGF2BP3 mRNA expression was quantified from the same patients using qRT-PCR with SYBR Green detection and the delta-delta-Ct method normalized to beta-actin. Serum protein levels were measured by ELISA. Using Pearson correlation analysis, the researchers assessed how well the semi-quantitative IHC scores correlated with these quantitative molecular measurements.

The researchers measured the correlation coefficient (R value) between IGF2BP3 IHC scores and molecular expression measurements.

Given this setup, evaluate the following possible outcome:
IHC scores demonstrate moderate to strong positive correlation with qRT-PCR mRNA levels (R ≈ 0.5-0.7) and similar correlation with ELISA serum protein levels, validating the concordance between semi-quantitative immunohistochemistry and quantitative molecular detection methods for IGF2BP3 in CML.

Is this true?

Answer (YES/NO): NO